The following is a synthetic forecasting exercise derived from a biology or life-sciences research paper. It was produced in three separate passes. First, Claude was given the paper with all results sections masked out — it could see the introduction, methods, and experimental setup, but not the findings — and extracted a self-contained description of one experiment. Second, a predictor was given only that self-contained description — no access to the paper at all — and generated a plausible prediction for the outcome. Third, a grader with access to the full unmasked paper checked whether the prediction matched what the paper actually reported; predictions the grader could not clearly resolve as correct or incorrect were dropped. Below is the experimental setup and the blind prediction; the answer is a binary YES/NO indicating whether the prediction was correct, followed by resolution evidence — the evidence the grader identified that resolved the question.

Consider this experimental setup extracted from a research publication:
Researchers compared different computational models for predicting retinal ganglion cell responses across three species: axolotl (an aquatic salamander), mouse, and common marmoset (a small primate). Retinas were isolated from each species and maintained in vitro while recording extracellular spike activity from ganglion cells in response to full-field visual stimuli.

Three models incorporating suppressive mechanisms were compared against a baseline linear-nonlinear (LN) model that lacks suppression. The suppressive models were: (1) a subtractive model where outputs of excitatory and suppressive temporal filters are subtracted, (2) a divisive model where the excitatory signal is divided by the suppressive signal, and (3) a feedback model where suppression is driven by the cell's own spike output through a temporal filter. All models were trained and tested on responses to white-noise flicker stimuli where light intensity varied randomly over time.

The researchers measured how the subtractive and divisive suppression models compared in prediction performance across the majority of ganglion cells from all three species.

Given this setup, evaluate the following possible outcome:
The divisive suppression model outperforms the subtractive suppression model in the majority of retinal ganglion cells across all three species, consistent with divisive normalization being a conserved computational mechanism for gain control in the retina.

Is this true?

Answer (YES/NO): NO